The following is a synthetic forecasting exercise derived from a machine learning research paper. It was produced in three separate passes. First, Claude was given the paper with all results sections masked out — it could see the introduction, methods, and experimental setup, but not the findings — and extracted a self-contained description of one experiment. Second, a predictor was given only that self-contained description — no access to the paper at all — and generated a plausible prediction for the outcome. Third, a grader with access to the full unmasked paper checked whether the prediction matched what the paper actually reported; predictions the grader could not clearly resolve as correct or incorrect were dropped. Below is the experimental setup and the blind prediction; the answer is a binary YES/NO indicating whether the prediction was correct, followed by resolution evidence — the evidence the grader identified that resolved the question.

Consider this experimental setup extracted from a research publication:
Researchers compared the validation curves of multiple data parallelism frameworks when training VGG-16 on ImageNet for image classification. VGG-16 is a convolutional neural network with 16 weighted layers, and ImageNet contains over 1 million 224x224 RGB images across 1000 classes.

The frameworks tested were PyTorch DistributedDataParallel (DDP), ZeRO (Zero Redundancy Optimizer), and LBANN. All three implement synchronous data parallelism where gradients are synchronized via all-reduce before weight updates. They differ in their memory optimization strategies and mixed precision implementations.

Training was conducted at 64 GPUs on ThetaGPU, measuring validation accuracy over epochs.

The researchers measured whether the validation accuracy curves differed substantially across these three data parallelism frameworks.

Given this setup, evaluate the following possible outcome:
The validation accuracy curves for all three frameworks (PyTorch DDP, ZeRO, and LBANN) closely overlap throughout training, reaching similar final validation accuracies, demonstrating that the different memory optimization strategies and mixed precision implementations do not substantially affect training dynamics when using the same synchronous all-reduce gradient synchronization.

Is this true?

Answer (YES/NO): YES